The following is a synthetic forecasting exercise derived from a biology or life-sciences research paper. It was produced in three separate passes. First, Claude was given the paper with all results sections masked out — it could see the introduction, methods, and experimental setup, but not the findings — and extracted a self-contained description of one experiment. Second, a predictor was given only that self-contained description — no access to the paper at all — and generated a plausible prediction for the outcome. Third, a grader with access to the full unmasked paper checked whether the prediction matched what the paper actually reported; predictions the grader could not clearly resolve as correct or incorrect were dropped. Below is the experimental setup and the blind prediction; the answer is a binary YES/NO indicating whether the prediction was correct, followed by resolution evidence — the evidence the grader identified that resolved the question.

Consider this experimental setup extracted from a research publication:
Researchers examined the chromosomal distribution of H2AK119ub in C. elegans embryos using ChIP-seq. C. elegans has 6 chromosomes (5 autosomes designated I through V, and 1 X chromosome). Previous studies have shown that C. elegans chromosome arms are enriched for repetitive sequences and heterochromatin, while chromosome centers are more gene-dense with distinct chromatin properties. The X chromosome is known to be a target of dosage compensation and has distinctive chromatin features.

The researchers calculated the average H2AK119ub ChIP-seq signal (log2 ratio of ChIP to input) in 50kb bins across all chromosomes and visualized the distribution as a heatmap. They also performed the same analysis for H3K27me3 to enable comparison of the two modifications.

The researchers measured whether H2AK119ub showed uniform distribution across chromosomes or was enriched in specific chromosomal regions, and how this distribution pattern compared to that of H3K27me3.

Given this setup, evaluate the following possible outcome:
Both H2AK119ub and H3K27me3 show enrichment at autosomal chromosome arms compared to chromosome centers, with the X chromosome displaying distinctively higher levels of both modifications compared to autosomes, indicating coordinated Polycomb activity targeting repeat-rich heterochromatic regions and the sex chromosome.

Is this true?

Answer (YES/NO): NO